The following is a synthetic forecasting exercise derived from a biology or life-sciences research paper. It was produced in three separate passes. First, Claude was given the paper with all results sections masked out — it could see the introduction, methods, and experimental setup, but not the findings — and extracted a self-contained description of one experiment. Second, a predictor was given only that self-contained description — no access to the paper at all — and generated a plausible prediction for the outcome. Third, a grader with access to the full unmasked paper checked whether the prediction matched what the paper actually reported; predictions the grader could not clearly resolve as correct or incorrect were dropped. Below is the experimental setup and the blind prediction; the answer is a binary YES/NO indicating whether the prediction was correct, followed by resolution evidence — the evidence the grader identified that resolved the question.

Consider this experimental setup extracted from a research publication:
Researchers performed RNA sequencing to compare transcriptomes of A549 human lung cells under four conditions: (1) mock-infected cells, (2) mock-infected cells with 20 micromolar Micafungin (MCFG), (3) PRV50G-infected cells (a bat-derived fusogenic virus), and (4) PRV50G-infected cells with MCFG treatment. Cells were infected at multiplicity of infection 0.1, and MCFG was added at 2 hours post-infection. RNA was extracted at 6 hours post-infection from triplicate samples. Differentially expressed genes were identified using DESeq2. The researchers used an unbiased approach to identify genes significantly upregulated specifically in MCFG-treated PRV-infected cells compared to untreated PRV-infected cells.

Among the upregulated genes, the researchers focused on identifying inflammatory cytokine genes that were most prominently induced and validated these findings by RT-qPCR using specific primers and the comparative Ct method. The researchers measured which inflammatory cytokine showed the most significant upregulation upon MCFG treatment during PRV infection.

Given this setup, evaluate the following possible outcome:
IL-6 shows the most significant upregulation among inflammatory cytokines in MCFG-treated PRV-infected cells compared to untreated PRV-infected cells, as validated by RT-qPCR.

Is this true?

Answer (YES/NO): YES